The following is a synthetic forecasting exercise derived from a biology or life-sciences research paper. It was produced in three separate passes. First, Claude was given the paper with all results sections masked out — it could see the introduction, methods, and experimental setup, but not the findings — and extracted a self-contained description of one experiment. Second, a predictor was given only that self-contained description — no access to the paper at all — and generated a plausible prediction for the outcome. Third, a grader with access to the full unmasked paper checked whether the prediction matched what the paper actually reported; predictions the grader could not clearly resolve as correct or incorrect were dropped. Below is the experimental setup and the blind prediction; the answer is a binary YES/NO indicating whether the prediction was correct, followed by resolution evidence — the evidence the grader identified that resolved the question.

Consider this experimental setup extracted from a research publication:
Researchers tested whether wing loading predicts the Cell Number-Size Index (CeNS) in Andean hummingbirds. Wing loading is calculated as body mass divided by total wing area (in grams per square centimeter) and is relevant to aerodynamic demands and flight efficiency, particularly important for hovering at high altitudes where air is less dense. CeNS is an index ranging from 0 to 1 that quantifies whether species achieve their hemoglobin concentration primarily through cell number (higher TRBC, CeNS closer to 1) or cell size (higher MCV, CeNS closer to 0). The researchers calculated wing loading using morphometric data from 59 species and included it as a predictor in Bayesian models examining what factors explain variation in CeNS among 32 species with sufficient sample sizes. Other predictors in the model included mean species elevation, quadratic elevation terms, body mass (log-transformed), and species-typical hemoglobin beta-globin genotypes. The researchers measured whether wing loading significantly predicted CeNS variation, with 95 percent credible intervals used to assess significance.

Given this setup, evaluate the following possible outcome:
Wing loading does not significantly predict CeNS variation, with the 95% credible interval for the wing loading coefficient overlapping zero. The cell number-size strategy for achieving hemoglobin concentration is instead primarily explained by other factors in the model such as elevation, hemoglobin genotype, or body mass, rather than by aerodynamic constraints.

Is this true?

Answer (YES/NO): YES